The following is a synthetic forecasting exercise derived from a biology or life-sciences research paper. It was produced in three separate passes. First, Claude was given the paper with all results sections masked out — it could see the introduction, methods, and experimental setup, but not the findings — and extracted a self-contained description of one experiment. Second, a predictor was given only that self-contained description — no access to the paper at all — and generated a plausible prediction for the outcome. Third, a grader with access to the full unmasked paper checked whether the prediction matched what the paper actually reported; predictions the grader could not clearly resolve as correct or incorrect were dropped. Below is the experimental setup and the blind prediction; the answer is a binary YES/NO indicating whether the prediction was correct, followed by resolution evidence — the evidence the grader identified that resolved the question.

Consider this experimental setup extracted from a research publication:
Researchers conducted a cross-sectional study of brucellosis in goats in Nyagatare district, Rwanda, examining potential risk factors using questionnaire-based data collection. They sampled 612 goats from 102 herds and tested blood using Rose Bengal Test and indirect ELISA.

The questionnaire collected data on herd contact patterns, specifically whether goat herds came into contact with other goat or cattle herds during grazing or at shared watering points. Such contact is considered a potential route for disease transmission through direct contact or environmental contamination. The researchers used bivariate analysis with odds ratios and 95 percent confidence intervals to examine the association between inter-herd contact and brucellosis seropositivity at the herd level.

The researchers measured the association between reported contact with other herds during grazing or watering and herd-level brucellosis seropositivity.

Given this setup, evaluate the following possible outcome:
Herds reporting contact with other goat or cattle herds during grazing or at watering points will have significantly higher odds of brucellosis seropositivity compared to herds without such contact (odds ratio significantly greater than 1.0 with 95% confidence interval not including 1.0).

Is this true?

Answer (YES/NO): YES